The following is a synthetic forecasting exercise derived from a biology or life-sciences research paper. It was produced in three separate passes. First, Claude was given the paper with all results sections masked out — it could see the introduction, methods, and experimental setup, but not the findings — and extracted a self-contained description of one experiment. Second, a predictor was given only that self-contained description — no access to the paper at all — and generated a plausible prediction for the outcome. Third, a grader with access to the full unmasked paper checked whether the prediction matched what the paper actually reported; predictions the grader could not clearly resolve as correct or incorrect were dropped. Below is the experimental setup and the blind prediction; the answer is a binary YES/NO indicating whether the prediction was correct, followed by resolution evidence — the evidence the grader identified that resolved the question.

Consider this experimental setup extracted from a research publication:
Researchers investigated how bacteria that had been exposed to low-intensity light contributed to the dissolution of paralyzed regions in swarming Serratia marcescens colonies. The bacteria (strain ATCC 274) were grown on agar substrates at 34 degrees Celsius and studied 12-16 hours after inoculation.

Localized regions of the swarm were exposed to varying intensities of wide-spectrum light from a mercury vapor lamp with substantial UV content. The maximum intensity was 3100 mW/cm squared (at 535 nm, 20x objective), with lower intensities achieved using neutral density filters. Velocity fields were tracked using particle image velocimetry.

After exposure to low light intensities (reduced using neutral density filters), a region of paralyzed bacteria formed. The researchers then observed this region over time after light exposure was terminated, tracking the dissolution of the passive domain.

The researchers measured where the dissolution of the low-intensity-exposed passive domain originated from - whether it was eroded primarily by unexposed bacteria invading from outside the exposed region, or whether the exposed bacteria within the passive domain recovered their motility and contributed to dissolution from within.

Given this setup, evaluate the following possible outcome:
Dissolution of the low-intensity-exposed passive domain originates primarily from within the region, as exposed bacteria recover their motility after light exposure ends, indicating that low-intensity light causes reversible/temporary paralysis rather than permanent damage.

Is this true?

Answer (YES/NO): YES